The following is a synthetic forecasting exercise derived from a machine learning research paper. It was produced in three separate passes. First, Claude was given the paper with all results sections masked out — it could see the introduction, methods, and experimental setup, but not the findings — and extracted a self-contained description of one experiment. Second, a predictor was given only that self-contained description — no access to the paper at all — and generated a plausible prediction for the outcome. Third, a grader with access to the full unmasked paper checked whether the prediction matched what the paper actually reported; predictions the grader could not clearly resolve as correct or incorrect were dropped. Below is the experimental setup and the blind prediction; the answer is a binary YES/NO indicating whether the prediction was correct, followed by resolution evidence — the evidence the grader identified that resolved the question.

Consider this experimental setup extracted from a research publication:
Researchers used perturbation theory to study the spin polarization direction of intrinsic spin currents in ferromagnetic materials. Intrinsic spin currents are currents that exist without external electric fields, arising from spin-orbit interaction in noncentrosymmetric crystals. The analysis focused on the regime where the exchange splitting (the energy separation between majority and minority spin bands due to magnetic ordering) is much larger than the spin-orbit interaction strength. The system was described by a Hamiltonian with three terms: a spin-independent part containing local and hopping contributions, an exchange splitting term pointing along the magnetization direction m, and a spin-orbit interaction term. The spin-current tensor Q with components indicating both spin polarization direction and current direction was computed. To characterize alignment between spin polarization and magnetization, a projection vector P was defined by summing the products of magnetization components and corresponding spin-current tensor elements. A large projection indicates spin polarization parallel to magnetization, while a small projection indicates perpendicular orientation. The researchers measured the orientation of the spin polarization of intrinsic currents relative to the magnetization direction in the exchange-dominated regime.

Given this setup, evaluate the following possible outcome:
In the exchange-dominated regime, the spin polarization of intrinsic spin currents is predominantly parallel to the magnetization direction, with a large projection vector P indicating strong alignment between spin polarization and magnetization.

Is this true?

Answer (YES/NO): NO